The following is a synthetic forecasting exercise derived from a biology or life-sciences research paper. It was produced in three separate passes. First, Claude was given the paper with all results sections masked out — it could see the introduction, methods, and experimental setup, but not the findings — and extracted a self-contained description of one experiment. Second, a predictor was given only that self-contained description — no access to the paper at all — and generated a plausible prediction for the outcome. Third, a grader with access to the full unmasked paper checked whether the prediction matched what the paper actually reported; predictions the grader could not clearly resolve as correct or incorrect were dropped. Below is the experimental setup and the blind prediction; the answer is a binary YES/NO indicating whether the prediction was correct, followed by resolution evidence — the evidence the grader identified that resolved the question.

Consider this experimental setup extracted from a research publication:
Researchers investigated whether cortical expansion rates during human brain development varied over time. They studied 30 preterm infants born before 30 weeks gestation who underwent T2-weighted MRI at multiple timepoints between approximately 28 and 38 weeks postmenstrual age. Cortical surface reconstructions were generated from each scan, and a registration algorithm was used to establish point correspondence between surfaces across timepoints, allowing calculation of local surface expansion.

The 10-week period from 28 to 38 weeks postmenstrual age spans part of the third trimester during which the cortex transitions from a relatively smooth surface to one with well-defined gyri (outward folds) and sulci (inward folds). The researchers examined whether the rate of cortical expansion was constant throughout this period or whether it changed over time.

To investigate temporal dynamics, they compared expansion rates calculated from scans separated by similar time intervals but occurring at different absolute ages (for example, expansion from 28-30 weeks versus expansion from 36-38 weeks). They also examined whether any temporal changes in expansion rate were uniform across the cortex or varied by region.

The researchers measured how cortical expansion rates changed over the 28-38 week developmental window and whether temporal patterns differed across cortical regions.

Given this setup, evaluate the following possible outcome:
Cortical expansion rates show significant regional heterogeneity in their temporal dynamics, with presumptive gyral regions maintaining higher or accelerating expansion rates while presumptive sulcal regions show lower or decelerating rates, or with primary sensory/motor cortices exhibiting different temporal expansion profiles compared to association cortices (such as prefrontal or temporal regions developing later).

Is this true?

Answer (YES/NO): YES